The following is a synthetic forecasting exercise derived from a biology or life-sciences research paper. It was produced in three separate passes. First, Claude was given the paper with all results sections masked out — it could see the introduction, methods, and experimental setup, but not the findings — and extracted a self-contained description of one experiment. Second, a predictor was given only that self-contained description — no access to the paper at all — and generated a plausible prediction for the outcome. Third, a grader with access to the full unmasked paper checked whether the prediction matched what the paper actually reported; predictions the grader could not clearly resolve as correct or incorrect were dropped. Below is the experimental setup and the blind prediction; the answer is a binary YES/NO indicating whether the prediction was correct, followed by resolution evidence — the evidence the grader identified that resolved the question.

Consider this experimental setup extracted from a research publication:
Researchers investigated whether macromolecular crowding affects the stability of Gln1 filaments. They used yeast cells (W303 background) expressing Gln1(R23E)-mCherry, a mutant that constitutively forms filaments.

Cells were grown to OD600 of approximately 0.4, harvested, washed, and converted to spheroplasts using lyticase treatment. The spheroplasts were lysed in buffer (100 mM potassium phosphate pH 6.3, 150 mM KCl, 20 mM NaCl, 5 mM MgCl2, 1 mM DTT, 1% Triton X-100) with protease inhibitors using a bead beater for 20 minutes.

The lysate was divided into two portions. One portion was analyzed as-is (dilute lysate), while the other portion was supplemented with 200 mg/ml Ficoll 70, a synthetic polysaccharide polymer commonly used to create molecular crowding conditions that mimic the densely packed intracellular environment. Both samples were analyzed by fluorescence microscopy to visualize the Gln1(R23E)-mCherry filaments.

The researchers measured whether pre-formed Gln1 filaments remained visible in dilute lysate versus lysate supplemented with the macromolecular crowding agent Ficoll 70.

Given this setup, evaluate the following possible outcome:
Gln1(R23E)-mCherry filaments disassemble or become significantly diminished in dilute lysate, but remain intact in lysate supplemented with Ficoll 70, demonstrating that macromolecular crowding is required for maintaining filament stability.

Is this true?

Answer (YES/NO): YES